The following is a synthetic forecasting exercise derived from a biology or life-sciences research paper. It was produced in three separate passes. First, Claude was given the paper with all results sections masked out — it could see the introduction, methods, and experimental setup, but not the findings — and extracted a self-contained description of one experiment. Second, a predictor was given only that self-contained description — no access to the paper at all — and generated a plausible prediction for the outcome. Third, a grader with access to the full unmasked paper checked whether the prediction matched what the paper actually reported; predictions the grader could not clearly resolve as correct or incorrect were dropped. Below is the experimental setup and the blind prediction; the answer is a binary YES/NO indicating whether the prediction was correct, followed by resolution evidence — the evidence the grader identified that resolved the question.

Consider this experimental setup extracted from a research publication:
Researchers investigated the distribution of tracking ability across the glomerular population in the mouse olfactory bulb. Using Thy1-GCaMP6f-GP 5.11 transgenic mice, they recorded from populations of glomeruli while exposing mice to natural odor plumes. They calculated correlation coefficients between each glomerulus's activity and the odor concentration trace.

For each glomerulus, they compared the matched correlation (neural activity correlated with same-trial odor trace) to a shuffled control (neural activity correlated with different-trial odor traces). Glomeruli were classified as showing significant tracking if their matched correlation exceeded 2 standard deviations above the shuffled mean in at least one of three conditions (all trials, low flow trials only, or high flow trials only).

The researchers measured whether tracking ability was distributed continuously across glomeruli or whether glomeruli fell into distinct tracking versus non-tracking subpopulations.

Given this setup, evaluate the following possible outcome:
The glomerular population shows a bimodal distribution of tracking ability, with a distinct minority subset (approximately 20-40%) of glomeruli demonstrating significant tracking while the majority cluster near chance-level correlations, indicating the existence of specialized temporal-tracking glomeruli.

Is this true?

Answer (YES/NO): NO